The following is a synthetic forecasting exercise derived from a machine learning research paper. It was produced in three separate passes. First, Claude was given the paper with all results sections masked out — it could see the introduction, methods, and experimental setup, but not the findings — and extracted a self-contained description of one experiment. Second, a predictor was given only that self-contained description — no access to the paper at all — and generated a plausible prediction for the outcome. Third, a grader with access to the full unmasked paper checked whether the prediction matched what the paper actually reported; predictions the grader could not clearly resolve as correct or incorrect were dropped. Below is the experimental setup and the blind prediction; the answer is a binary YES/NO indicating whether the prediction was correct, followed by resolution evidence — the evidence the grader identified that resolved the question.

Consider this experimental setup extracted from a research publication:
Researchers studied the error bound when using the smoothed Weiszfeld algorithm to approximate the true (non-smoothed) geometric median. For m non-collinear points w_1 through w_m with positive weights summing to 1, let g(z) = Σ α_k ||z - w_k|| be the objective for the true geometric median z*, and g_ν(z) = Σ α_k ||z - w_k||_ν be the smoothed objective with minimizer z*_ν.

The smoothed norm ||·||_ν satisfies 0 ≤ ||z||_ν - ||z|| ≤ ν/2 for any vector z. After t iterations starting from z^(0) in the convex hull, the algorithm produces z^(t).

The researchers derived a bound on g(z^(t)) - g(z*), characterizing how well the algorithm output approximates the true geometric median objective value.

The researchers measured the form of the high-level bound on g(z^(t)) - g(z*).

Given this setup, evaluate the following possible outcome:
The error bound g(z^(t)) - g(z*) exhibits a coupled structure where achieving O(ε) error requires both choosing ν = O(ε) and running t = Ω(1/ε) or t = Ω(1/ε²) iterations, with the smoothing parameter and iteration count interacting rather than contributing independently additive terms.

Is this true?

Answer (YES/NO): NO